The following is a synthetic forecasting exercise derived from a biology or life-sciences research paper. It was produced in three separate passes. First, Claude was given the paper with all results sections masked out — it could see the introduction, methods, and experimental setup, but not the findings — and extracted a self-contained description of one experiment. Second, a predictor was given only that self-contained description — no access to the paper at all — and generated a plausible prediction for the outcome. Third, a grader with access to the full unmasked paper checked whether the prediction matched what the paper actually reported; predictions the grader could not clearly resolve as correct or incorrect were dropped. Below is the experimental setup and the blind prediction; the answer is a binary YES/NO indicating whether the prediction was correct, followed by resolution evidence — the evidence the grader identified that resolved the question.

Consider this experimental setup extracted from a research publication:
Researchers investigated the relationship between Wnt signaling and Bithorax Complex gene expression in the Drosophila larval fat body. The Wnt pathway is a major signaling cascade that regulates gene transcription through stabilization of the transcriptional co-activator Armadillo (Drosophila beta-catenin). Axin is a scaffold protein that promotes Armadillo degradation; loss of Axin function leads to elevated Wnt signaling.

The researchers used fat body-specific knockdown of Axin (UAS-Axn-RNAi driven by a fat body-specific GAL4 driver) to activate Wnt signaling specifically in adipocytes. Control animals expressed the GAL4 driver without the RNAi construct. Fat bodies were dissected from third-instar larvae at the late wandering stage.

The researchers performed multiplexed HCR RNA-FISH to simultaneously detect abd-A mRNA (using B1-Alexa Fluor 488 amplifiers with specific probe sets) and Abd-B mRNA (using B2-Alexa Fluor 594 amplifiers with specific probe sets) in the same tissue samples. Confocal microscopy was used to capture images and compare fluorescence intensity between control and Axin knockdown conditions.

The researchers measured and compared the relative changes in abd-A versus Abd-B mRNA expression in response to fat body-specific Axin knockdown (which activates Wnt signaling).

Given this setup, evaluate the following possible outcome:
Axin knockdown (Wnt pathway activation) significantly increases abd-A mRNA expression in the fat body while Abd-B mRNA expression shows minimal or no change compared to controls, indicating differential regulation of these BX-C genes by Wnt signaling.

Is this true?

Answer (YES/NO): YES